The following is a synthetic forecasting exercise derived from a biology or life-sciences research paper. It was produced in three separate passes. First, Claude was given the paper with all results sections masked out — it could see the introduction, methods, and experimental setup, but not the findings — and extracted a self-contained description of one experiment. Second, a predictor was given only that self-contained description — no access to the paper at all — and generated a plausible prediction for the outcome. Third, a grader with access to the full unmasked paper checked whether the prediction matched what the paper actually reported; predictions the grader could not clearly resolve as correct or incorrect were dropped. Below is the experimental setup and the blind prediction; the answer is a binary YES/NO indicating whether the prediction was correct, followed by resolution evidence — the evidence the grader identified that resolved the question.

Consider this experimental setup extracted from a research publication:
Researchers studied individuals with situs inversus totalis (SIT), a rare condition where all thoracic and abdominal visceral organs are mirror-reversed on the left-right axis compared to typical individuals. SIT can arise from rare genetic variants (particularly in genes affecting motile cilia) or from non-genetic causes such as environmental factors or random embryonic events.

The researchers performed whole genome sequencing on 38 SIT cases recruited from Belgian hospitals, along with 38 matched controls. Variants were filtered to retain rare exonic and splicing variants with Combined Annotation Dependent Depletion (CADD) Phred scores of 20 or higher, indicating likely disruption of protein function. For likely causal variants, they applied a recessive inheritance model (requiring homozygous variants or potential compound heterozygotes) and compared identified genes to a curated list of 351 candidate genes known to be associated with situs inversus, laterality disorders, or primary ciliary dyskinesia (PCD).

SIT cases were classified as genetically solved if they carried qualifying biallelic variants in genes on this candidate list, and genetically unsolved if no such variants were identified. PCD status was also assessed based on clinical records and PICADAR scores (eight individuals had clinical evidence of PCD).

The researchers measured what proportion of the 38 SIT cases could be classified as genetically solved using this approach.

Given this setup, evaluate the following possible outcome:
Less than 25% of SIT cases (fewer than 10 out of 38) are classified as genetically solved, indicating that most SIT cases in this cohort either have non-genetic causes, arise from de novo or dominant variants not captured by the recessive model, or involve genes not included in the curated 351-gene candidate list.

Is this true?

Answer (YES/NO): NO